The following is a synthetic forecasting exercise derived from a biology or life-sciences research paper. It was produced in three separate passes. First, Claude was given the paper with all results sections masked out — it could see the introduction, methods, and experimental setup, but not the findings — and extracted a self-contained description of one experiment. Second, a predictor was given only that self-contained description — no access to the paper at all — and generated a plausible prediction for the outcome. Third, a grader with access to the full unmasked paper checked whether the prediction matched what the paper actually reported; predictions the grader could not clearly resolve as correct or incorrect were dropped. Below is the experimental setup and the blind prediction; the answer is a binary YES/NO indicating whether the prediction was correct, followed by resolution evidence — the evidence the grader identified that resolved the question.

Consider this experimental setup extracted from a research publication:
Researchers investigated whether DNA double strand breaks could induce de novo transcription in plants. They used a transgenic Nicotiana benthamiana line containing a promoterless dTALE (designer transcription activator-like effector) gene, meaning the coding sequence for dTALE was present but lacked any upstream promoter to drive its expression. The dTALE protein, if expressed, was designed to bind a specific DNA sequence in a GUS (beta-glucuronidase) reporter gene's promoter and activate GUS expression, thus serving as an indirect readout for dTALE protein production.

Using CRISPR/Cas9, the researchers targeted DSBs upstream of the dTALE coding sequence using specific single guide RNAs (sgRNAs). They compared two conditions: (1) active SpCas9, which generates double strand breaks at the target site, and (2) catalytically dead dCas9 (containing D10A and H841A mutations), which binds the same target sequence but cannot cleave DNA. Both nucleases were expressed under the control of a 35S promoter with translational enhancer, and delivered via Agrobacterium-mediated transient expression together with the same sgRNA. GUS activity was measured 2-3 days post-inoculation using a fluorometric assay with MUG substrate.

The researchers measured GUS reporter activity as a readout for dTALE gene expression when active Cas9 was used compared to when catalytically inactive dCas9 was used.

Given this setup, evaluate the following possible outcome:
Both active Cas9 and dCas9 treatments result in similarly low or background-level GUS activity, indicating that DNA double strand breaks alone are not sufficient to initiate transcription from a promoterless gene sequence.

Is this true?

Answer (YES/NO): NO